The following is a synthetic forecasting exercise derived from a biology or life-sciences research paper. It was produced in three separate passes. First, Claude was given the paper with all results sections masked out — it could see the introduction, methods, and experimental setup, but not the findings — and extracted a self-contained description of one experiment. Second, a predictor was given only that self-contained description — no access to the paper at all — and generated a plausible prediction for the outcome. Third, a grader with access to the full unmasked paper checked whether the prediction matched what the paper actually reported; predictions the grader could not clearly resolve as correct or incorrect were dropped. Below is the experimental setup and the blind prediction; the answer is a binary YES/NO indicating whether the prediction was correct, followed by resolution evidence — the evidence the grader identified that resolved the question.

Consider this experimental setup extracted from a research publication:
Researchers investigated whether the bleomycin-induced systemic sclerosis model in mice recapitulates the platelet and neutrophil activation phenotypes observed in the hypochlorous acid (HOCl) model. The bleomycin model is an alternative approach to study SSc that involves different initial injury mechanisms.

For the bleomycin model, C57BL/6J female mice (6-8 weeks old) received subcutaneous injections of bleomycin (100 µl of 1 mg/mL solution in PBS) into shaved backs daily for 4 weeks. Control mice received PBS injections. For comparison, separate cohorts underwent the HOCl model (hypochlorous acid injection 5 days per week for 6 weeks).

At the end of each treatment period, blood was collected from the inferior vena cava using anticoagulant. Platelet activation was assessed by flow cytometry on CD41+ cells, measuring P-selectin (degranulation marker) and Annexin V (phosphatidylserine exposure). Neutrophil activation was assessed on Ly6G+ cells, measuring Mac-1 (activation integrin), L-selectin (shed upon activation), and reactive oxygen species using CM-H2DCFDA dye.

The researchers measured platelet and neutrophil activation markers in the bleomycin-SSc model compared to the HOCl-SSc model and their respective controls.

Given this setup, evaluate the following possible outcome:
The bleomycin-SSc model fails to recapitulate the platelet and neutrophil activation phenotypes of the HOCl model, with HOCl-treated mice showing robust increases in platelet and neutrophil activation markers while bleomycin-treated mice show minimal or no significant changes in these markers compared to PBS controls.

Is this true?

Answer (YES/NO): NO